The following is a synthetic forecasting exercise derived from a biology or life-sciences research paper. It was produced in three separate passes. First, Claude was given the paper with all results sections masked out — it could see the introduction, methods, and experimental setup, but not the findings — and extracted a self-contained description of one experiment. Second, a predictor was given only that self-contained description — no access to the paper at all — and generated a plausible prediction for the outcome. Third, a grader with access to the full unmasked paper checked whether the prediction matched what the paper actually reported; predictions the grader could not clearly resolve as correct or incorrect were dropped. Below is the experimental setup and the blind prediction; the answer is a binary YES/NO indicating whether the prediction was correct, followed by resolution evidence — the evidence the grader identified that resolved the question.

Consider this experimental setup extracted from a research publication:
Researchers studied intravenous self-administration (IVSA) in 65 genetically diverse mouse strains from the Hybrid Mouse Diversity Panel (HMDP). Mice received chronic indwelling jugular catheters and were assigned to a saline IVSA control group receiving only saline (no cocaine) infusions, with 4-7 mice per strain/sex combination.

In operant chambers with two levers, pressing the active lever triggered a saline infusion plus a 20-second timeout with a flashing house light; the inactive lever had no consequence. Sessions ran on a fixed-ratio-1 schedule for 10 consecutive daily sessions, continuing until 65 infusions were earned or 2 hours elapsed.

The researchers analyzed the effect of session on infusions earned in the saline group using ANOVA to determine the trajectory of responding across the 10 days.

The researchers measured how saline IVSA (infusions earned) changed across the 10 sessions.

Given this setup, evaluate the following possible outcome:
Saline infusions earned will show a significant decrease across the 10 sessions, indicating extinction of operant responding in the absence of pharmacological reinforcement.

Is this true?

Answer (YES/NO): NO